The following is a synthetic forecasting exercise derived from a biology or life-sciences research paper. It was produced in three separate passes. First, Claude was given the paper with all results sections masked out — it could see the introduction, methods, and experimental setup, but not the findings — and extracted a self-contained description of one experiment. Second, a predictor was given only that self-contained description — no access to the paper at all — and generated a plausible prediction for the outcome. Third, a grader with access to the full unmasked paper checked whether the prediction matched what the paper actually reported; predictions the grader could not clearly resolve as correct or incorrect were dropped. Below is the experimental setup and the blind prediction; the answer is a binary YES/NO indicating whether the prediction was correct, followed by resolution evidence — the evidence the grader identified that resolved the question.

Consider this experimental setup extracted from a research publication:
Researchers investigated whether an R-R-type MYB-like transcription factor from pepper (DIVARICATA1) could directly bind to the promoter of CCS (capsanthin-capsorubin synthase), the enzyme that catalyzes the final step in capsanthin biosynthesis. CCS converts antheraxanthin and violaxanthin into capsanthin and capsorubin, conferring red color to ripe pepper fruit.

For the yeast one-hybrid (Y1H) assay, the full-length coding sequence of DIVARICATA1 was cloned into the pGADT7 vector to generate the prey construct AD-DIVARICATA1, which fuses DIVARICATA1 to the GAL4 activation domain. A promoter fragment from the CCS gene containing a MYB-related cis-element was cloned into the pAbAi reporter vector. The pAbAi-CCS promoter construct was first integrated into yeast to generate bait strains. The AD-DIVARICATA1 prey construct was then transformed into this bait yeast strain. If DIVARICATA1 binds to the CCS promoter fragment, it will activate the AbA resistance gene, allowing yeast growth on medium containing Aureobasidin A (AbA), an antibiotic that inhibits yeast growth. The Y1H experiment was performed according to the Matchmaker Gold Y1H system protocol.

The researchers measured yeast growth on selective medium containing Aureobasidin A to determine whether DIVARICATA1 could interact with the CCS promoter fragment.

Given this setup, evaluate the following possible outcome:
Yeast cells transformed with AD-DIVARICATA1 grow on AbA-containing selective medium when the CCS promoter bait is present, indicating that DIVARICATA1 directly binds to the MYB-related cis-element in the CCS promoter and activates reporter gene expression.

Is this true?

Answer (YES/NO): YES